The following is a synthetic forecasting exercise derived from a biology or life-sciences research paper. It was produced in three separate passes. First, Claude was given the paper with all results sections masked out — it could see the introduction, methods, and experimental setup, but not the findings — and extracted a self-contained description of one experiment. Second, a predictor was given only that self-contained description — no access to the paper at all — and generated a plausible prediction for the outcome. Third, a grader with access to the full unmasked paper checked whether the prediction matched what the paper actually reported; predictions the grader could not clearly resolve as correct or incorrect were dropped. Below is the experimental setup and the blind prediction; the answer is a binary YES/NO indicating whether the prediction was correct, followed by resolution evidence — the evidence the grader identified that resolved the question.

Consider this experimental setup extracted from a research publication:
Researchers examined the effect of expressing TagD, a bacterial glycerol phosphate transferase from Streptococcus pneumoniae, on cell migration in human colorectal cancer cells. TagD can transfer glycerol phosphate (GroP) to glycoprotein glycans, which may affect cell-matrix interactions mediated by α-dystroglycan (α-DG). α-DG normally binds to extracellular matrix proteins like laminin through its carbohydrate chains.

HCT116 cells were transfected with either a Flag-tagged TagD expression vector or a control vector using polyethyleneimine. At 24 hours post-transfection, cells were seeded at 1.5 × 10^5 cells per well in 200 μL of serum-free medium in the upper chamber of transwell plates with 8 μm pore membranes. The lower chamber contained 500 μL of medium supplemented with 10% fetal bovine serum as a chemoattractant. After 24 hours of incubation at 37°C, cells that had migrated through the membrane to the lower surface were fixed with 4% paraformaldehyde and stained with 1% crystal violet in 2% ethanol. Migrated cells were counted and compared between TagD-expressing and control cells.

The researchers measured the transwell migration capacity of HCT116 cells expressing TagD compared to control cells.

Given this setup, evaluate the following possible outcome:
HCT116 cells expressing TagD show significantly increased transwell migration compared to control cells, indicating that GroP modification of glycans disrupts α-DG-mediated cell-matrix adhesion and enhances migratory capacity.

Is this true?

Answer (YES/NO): YES